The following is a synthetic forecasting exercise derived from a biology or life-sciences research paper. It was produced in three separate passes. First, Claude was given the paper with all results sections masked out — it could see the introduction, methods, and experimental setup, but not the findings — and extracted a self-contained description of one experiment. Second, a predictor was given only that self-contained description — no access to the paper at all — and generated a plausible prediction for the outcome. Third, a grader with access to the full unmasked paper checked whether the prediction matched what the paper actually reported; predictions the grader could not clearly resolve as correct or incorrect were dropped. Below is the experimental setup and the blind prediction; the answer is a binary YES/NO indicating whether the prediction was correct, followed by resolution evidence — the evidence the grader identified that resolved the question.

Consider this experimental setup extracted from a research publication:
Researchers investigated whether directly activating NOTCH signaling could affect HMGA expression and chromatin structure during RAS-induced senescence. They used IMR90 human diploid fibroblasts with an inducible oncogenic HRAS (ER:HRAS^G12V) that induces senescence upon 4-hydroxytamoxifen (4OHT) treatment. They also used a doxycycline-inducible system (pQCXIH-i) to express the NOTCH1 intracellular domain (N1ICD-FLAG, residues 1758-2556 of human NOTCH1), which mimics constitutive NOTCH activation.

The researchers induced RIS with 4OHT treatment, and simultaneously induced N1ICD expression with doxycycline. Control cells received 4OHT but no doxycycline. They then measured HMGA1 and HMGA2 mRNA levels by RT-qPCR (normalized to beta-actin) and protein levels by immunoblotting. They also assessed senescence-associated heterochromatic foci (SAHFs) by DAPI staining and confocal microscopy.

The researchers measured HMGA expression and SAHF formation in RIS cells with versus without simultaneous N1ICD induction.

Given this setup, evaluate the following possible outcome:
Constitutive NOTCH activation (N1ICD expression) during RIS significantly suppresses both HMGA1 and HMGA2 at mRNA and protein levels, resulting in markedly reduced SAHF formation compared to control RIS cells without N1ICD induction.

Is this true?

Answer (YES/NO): YES